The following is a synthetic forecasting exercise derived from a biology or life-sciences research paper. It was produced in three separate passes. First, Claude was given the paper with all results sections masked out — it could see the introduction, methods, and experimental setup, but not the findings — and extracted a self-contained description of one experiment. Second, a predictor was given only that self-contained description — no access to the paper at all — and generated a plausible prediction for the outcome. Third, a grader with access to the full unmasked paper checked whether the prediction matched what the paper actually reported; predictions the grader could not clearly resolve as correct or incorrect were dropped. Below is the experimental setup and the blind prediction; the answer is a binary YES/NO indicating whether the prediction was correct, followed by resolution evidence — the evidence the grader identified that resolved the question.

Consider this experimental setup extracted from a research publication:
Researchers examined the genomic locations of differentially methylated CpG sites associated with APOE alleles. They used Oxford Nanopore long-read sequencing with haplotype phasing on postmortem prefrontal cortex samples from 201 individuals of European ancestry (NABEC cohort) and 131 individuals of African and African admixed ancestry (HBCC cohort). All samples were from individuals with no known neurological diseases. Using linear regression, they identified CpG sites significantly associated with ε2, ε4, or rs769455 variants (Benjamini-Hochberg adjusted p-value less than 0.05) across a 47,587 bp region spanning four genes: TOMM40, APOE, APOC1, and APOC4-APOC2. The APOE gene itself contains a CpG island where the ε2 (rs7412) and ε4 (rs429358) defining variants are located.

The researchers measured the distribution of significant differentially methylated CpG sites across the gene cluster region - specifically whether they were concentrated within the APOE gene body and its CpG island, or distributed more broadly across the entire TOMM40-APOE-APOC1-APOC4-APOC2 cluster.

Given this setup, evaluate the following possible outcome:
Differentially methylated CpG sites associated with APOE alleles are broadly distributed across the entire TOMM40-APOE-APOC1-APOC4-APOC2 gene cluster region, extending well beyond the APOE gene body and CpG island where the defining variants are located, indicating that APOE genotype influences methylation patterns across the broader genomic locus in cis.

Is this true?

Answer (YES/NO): YES